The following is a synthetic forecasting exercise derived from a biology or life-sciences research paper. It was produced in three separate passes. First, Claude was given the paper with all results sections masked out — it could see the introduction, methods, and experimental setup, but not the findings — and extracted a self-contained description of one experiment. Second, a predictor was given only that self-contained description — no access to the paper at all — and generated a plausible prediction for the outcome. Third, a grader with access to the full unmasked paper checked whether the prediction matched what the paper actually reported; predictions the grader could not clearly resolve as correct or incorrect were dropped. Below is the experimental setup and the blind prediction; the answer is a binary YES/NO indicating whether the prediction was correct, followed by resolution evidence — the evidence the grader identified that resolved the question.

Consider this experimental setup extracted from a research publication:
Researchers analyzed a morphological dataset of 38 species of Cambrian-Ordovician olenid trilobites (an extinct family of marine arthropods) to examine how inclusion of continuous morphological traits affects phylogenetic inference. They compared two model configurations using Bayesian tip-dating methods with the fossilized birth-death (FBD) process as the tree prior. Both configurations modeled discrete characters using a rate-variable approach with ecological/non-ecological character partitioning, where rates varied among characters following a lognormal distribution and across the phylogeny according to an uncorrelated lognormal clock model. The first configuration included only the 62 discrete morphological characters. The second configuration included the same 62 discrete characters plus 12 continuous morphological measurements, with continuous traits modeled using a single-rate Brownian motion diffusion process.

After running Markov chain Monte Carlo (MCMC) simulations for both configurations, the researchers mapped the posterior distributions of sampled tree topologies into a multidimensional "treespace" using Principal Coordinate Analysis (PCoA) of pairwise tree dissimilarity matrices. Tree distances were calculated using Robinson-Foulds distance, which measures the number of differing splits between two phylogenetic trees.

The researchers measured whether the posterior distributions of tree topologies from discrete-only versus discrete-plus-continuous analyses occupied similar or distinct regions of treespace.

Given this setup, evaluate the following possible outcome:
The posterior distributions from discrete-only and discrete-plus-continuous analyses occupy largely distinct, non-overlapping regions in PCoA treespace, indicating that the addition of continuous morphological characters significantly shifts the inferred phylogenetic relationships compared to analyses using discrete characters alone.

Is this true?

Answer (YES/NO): YES